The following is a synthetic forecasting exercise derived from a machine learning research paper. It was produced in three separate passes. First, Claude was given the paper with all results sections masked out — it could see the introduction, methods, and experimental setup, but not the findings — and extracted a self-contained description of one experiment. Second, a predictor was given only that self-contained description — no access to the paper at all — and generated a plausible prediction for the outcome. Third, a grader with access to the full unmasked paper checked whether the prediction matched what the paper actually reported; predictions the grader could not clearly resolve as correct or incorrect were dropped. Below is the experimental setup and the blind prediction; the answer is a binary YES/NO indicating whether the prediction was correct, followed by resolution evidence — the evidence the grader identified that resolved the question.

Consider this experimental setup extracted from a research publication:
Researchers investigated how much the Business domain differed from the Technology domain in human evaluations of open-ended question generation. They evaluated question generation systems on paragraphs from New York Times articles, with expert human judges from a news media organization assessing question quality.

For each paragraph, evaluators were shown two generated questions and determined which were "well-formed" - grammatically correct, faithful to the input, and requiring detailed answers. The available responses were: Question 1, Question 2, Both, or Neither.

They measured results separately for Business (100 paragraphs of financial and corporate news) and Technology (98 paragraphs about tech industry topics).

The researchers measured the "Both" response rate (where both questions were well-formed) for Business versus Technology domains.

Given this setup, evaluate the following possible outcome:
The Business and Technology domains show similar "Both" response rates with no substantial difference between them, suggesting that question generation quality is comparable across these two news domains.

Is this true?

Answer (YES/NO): NO